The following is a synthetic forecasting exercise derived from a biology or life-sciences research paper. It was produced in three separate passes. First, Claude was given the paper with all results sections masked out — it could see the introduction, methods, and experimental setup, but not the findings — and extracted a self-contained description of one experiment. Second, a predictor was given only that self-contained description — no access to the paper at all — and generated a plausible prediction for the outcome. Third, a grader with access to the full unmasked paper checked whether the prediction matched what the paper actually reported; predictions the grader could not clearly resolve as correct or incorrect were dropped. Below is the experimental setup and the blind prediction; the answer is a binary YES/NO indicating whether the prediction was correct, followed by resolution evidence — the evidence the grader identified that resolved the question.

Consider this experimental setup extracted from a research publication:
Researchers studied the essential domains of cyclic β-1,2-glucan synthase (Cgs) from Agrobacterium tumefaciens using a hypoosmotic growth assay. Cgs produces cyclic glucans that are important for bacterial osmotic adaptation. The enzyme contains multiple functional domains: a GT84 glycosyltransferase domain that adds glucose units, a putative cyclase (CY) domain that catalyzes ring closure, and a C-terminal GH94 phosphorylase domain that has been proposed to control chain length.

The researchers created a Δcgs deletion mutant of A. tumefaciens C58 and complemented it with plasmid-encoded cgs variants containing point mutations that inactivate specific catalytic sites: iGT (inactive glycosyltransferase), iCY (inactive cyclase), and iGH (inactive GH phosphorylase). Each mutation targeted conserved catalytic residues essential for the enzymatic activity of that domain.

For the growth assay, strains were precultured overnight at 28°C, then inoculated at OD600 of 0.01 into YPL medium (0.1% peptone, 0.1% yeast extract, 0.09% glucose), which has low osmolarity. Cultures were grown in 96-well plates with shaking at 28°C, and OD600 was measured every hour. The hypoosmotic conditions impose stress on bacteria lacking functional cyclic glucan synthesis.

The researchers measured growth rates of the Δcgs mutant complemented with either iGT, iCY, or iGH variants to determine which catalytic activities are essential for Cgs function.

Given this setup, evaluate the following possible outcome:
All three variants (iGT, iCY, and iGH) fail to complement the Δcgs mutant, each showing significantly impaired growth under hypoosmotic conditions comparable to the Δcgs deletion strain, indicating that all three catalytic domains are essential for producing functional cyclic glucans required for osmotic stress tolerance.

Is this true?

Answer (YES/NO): NO